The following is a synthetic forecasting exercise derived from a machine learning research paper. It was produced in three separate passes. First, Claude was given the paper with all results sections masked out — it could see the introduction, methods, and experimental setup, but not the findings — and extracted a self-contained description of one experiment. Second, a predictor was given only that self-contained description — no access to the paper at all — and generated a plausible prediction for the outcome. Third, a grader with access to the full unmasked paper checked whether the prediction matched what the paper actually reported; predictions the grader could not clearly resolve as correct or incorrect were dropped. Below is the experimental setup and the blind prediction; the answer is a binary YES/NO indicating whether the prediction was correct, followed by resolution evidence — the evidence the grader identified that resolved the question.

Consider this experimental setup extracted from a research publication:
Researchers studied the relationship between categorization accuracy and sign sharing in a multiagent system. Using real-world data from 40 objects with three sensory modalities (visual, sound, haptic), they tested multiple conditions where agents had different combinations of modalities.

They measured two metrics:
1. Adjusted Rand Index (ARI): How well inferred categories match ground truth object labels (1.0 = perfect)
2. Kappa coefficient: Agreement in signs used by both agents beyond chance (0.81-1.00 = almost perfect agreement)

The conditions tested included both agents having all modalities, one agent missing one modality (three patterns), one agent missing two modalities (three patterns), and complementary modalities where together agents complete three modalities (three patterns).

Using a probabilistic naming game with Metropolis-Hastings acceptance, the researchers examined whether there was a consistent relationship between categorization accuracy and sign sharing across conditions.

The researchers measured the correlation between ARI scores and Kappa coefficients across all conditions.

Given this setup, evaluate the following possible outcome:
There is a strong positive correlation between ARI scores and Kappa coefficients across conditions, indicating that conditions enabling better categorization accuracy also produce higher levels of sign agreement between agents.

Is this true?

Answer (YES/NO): NO